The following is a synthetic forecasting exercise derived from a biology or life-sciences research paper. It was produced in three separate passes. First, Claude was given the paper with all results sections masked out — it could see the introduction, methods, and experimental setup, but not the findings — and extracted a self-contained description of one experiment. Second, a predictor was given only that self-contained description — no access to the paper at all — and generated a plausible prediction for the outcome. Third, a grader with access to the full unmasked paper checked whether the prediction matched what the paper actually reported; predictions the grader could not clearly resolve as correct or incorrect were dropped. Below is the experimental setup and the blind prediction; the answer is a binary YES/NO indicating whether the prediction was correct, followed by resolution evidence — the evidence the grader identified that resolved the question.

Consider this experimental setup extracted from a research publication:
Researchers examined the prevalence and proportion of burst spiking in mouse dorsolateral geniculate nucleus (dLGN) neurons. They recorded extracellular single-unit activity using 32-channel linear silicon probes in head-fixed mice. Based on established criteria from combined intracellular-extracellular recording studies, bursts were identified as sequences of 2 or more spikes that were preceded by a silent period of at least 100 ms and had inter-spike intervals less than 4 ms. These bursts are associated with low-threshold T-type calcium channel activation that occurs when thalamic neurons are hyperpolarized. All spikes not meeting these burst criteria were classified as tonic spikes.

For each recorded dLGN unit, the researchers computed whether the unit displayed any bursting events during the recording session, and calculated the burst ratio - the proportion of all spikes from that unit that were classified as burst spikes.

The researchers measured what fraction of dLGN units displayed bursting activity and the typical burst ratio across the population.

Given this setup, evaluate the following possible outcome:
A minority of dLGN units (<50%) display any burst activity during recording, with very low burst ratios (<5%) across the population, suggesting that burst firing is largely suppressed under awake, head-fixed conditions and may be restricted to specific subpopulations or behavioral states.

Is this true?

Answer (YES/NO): NO